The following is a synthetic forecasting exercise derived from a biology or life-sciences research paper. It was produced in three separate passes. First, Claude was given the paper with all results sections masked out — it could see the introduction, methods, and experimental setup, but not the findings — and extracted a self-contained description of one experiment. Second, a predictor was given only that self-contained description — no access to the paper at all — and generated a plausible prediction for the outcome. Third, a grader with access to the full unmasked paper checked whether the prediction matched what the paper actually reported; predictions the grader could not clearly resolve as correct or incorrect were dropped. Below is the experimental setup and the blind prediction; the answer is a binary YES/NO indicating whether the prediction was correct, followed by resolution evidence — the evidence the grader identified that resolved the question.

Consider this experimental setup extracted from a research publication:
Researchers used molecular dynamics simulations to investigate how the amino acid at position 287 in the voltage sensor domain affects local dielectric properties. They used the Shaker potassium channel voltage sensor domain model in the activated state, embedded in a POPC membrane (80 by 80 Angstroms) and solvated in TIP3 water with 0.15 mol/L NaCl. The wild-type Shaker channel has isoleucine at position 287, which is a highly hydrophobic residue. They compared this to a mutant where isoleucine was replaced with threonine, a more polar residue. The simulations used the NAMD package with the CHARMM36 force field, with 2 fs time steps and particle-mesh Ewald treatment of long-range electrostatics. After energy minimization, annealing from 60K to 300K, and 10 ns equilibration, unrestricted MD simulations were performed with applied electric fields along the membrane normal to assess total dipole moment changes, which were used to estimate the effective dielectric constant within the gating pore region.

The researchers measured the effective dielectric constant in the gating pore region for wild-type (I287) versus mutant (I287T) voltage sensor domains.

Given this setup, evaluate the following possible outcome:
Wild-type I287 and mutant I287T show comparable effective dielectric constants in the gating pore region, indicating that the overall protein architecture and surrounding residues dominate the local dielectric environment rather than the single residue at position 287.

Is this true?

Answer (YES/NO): NO